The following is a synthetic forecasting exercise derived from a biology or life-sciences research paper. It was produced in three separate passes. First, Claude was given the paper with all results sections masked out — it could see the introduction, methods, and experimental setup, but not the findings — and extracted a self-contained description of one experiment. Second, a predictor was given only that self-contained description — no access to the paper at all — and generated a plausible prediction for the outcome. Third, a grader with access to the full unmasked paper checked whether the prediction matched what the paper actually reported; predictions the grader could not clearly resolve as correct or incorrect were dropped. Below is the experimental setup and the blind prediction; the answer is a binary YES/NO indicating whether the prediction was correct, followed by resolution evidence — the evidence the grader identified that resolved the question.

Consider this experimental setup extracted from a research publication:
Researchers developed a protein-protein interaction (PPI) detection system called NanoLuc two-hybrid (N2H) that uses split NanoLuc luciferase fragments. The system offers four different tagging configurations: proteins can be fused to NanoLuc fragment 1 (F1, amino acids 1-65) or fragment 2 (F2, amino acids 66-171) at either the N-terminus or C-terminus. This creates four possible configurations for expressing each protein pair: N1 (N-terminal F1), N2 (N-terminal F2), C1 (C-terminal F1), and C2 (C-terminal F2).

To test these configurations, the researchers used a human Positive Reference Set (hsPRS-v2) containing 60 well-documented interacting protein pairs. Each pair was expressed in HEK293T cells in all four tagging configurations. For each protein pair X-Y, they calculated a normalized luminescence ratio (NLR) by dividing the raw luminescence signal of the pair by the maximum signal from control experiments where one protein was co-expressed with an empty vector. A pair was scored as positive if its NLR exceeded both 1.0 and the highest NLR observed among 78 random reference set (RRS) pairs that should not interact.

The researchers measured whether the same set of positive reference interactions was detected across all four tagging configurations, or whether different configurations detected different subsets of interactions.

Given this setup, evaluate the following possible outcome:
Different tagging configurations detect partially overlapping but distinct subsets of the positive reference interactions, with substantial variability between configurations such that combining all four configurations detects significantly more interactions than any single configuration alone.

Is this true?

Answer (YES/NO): YES